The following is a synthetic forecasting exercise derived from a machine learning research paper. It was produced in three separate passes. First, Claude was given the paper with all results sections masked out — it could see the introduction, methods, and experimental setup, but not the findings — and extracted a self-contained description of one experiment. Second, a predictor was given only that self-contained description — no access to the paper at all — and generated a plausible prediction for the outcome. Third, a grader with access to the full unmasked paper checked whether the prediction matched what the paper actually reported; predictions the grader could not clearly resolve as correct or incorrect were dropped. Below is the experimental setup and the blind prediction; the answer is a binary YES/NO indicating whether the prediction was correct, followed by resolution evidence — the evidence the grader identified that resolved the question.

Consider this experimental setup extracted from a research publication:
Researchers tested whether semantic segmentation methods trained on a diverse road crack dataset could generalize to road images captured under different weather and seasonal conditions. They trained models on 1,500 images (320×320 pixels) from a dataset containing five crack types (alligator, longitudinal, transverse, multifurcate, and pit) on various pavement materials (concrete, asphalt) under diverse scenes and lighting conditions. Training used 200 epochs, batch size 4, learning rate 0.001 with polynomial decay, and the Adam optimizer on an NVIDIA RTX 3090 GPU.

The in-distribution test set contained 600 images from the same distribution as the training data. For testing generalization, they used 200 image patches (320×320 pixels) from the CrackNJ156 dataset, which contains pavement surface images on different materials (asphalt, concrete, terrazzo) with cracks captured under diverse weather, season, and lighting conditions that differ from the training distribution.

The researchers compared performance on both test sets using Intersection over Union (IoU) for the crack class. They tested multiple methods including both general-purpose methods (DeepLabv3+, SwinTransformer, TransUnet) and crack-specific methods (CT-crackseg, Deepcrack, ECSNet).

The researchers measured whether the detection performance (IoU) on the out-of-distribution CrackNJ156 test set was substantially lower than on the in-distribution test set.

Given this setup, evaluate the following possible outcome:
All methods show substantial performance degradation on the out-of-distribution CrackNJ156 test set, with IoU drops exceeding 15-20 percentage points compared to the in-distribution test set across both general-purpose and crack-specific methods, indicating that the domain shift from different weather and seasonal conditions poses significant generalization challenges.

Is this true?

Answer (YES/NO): YES